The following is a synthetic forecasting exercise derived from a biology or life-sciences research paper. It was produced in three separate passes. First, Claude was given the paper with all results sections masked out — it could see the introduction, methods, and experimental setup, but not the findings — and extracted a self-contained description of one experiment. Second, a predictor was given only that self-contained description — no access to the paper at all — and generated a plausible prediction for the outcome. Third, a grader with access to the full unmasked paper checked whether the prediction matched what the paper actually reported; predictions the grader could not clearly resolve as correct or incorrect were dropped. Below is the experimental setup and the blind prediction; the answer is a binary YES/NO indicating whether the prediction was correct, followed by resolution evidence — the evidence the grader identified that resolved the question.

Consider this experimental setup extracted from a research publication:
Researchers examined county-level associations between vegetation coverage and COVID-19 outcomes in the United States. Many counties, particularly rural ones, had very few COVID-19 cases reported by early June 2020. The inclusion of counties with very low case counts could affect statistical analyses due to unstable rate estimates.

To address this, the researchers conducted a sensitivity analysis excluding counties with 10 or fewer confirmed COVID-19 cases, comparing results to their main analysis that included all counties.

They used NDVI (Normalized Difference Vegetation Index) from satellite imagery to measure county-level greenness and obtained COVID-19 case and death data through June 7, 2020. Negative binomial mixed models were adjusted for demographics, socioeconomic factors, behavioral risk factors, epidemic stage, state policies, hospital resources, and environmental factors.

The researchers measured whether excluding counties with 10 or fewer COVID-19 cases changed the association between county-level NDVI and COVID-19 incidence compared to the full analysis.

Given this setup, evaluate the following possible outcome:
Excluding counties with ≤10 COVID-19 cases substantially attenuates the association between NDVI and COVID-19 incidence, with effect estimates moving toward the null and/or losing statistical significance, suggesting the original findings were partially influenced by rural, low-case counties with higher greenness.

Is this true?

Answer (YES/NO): NO